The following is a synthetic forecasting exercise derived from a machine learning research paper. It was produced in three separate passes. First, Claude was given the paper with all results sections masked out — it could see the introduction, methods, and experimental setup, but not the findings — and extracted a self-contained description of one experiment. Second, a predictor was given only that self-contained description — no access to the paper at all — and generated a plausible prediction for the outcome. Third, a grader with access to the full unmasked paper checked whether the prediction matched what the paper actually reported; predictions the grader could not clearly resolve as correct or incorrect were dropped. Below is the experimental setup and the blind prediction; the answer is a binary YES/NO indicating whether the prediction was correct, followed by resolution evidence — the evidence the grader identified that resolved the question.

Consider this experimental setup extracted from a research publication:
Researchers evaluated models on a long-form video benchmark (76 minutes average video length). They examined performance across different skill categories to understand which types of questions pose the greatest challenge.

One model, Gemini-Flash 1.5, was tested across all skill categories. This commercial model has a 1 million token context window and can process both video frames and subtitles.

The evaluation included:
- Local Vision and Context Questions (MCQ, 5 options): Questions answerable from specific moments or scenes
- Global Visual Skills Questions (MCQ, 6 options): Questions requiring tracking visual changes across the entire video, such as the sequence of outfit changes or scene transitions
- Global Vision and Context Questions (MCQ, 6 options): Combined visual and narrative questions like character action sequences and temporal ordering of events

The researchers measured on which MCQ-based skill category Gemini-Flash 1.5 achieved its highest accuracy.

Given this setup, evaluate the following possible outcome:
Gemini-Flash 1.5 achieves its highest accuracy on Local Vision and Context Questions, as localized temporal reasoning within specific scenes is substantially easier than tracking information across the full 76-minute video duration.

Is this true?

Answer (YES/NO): YES